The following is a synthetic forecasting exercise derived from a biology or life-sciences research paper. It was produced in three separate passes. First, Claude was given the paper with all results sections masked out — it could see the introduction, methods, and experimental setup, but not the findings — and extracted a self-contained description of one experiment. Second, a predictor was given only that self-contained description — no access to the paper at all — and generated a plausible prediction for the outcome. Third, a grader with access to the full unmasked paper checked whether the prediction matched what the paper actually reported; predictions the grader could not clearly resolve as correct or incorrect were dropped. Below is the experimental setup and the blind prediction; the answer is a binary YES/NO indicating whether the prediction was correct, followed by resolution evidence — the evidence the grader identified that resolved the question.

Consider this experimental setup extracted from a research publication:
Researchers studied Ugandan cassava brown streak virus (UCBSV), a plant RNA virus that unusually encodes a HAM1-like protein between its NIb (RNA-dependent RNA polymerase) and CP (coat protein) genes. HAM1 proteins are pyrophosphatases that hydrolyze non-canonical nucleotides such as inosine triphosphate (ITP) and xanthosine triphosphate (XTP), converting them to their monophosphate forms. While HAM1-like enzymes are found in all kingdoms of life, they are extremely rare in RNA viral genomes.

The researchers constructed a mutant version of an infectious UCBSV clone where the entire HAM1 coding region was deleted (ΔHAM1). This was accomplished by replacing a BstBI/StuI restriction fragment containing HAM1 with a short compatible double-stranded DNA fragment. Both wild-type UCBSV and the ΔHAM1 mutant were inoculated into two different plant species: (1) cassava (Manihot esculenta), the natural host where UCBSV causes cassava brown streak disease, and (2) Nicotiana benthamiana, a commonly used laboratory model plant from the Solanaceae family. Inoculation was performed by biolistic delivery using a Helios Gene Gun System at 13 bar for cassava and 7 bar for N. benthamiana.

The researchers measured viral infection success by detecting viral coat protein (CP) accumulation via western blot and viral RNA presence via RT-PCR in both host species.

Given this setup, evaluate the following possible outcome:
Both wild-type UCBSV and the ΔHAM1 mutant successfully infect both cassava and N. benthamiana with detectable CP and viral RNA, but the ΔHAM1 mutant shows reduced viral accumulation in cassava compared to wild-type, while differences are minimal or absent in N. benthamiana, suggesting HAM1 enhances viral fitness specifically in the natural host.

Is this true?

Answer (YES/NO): NO